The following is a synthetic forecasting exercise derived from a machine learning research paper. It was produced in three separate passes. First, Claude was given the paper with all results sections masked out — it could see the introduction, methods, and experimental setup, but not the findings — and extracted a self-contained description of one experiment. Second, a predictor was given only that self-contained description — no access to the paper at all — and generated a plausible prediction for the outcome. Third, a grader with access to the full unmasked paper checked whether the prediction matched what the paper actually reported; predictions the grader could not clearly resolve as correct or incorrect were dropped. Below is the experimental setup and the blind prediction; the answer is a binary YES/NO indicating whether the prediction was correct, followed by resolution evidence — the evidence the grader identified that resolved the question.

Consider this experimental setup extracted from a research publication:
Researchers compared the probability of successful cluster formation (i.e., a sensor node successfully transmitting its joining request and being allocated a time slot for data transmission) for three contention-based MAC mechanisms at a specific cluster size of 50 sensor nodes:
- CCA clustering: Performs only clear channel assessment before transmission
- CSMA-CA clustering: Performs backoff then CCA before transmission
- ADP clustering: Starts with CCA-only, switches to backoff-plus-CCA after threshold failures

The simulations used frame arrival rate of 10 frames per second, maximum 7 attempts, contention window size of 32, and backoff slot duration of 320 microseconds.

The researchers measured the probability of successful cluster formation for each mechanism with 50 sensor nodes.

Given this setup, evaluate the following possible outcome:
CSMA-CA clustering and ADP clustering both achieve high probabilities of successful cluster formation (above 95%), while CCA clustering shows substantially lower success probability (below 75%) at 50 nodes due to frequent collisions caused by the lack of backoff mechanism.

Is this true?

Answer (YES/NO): NO